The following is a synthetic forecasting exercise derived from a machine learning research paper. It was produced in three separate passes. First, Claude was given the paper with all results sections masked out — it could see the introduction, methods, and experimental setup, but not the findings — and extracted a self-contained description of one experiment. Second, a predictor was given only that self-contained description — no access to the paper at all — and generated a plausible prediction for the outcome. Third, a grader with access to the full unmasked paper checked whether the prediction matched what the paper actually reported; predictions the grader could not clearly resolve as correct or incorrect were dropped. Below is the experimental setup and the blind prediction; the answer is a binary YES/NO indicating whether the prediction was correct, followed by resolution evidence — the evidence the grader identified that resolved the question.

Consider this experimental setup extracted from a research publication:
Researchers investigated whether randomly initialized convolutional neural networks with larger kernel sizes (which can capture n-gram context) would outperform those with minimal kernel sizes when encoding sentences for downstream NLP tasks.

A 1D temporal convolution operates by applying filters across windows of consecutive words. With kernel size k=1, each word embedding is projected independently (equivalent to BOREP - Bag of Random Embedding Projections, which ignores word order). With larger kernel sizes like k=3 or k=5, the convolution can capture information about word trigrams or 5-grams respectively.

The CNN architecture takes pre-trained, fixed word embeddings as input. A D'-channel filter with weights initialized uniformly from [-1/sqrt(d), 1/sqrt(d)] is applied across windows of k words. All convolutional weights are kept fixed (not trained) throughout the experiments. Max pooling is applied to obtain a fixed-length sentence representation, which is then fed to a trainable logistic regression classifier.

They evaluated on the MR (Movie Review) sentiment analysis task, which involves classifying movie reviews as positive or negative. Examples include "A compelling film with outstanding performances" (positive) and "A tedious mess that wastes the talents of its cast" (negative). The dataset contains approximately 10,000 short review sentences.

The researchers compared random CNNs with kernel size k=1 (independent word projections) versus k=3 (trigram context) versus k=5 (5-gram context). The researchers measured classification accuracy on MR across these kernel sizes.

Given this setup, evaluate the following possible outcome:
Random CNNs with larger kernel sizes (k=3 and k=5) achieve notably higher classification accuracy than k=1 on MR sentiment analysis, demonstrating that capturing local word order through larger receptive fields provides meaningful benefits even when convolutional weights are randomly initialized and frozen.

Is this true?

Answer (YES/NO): NO